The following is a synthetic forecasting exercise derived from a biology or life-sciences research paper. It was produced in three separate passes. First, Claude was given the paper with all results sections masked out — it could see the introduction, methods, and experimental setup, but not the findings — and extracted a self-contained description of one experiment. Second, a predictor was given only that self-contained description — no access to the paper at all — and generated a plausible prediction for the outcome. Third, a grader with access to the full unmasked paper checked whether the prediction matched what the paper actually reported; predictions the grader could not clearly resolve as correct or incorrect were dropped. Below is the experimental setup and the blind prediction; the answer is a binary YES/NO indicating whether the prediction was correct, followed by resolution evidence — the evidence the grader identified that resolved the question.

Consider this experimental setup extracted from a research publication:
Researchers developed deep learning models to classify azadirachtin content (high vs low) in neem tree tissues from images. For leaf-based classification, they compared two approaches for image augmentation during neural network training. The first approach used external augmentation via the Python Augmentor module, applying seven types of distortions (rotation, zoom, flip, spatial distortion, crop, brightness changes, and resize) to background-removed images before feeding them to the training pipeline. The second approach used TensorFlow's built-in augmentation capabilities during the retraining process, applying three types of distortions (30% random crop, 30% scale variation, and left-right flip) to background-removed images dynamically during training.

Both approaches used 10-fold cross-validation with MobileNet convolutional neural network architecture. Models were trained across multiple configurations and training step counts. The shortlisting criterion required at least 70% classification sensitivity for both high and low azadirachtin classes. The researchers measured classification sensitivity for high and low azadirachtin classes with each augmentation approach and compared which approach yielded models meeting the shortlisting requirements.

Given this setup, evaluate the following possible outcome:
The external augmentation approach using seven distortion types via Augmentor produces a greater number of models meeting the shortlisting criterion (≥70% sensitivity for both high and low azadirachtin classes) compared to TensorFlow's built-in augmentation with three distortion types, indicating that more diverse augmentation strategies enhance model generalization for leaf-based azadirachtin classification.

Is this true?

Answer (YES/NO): NO